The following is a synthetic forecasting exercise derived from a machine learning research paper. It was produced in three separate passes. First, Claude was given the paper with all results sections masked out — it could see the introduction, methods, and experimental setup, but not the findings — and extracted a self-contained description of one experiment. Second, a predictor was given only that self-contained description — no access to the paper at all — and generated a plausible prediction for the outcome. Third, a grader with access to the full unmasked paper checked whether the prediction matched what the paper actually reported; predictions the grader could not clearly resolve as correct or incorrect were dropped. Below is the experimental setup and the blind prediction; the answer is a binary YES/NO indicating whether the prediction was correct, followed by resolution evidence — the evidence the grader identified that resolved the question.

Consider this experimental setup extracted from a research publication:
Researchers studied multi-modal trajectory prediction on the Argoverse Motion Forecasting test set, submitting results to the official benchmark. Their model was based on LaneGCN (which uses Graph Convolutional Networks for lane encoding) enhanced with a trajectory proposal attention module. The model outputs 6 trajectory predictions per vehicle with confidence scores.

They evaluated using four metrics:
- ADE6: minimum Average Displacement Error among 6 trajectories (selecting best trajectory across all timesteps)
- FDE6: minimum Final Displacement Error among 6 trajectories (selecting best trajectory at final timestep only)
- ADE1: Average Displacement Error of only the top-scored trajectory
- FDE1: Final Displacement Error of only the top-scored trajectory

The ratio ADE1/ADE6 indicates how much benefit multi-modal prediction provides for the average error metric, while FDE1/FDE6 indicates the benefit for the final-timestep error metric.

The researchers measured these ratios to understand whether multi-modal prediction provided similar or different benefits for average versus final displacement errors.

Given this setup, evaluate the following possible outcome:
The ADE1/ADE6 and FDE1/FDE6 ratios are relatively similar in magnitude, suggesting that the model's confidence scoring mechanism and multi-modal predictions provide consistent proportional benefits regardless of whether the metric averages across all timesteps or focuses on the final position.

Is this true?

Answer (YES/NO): NO